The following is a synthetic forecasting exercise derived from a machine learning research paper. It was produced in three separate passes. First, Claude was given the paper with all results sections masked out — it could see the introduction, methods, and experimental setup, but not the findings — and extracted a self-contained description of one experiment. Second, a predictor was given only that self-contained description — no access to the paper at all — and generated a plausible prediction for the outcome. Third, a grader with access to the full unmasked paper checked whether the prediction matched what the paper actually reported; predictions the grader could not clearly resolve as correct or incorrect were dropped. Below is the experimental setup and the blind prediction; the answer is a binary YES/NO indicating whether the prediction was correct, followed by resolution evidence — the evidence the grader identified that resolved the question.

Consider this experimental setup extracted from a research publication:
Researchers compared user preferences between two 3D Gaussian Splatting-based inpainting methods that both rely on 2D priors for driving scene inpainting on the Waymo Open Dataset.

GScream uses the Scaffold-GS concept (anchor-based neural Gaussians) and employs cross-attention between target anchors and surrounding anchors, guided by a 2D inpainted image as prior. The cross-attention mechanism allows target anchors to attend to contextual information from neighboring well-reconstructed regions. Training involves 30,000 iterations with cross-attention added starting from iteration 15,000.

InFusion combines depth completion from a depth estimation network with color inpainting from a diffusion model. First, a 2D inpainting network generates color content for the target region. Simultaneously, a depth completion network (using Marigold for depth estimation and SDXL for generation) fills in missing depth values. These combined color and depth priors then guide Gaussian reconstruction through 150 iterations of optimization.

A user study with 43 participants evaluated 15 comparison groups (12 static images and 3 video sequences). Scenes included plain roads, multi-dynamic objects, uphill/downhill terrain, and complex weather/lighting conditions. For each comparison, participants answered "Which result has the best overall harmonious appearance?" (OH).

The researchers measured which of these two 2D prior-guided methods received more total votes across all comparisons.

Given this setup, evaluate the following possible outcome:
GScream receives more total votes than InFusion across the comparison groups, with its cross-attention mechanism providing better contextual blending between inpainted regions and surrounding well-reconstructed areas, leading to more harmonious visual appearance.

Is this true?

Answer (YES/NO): NO